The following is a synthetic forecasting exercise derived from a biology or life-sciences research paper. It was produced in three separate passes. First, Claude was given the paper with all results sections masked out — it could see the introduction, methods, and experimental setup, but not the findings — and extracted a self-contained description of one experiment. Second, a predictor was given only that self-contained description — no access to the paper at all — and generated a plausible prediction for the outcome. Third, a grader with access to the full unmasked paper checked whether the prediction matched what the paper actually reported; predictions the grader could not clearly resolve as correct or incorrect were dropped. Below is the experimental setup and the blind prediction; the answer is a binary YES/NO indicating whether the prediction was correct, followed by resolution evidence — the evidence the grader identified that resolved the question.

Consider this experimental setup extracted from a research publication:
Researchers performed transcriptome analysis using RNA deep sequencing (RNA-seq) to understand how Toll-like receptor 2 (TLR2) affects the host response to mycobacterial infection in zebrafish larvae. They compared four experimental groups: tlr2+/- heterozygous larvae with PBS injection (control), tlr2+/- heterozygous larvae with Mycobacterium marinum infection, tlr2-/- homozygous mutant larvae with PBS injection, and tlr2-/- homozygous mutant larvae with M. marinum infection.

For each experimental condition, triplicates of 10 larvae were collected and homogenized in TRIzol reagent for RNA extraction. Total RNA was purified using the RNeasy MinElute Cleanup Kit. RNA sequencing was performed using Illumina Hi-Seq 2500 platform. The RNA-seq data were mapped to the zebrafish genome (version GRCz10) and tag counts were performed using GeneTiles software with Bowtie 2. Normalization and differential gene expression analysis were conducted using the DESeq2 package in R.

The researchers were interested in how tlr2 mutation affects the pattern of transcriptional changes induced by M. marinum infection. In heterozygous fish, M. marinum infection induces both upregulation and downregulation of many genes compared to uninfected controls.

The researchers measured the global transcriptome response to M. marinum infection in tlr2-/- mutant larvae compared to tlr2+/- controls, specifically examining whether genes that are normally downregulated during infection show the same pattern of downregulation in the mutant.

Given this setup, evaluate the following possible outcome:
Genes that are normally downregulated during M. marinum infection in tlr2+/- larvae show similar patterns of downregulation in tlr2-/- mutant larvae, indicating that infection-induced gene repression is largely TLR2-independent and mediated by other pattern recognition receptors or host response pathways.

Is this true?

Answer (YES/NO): NO